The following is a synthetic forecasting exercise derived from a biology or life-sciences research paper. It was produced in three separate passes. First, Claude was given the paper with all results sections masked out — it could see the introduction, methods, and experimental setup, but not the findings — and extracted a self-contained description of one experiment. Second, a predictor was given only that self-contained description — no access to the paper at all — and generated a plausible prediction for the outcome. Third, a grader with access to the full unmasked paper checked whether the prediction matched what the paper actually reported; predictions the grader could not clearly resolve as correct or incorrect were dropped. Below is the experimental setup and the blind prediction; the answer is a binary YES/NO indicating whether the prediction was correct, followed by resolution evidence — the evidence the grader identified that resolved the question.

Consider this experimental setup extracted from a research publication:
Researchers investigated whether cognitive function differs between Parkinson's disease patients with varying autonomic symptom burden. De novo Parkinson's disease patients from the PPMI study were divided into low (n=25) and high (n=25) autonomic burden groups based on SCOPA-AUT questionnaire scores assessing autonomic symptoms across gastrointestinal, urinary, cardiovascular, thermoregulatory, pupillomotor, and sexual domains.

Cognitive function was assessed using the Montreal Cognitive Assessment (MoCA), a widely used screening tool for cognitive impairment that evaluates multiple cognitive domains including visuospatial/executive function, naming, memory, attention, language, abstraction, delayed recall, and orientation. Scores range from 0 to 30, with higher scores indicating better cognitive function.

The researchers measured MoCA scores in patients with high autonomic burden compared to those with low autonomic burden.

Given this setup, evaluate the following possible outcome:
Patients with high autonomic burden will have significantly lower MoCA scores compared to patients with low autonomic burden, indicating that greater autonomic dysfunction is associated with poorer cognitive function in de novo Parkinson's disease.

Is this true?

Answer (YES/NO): NO